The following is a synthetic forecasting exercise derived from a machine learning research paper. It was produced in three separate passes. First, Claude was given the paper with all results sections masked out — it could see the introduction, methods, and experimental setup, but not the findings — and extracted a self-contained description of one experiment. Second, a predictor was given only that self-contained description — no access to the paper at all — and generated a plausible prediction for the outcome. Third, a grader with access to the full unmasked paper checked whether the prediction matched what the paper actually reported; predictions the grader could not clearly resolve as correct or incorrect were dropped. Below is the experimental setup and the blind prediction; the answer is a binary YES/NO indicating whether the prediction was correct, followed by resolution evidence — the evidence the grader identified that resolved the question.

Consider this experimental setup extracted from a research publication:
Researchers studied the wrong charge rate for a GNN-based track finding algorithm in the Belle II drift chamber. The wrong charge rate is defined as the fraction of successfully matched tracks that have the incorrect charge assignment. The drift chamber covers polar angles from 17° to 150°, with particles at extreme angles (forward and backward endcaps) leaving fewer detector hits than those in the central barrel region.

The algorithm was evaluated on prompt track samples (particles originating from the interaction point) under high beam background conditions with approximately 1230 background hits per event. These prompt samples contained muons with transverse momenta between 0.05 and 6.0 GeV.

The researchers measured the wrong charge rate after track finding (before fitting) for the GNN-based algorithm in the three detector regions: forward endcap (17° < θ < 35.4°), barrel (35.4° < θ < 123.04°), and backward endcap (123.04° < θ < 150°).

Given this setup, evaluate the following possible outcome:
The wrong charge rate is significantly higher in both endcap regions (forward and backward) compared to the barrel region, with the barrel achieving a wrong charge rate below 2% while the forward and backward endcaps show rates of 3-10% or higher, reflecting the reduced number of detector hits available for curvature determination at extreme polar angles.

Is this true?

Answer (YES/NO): NO